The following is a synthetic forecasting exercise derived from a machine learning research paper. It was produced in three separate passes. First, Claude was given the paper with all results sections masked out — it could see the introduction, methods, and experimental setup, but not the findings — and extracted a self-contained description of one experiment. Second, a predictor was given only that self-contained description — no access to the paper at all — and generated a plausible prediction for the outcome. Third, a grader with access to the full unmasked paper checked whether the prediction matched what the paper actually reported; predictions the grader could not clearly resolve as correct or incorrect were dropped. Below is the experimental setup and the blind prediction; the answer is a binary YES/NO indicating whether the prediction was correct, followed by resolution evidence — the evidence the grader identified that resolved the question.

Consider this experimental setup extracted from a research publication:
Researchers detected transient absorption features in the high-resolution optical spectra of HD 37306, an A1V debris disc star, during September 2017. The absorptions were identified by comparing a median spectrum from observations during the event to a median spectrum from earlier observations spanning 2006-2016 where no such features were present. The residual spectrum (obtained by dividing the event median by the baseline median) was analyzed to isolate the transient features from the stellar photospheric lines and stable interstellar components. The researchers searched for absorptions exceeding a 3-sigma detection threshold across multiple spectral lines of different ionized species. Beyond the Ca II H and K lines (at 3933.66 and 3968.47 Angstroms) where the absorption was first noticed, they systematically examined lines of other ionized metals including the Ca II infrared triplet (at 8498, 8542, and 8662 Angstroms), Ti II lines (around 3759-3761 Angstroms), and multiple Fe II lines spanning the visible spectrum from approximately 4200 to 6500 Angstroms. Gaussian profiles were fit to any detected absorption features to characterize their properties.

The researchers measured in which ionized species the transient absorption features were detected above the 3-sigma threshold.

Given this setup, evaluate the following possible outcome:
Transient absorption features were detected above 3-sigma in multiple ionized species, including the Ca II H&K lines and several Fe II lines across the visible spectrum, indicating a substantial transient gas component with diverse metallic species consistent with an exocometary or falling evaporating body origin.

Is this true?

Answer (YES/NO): YES